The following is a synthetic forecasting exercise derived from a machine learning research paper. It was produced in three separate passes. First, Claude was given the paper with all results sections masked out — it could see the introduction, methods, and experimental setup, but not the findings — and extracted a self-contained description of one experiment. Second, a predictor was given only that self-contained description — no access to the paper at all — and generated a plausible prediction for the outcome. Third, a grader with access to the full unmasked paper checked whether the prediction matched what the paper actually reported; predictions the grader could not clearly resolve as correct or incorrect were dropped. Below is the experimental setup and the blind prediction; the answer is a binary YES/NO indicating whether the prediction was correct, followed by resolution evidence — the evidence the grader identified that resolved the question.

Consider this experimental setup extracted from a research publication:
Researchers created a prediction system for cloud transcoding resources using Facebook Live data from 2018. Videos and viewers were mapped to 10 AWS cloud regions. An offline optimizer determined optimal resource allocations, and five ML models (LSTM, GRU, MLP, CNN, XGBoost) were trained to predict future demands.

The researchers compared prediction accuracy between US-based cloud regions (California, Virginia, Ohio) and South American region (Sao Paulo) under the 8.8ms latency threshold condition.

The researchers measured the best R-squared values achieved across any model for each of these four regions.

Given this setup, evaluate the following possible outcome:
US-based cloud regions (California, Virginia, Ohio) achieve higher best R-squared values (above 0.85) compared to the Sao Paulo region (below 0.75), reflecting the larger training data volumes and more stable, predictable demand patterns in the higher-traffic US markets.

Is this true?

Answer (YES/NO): NO